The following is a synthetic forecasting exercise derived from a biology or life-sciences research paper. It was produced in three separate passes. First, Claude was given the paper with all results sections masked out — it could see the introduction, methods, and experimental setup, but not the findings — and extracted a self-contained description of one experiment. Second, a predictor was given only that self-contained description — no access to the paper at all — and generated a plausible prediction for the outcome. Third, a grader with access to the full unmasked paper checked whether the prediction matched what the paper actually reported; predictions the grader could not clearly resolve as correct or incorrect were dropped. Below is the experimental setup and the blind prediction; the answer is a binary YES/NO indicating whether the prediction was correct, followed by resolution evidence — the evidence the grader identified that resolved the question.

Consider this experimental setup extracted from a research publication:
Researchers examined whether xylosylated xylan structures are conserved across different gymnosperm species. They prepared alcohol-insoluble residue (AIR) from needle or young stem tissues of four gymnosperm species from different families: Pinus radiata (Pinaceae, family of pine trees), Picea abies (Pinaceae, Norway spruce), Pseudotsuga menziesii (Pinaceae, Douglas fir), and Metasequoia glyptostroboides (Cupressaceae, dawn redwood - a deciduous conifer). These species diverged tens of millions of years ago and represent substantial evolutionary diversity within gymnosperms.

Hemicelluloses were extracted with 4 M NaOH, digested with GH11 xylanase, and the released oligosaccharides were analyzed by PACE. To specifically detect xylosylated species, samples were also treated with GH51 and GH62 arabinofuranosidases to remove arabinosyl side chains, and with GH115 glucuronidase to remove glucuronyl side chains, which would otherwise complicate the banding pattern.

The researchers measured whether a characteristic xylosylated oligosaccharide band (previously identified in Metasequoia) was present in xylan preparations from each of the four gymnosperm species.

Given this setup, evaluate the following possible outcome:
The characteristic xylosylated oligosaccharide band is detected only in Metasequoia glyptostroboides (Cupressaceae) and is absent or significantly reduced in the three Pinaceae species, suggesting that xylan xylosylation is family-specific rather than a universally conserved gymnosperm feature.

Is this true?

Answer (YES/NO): NO